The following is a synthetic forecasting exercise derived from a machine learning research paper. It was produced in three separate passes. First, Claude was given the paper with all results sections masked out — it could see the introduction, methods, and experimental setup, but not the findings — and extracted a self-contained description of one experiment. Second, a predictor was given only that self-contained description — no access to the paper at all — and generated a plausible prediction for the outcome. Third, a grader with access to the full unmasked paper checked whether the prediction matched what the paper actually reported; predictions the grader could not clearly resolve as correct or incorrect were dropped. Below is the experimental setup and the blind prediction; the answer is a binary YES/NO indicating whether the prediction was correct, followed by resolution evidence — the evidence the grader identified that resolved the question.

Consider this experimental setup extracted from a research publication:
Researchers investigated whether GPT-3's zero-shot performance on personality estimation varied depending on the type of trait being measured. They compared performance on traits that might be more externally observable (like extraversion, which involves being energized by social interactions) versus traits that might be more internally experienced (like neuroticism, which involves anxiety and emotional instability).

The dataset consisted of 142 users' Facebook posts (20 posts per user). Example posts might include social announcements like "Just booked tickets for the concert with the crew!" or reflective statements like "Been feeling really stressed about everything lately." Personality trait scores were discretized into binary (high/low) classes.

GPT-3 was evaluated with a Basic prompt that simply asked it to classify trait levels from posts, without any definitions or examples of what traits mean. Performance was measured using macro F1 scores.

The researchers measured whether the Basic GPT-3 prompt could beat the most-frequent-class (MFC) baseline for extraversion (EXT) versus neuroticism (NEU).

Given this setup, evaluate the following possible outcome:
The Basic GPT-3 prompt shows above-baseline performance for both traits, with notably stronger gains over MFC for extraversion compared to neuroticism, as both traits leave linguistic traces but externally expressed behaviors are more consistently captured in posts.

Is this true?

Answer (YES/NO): NO